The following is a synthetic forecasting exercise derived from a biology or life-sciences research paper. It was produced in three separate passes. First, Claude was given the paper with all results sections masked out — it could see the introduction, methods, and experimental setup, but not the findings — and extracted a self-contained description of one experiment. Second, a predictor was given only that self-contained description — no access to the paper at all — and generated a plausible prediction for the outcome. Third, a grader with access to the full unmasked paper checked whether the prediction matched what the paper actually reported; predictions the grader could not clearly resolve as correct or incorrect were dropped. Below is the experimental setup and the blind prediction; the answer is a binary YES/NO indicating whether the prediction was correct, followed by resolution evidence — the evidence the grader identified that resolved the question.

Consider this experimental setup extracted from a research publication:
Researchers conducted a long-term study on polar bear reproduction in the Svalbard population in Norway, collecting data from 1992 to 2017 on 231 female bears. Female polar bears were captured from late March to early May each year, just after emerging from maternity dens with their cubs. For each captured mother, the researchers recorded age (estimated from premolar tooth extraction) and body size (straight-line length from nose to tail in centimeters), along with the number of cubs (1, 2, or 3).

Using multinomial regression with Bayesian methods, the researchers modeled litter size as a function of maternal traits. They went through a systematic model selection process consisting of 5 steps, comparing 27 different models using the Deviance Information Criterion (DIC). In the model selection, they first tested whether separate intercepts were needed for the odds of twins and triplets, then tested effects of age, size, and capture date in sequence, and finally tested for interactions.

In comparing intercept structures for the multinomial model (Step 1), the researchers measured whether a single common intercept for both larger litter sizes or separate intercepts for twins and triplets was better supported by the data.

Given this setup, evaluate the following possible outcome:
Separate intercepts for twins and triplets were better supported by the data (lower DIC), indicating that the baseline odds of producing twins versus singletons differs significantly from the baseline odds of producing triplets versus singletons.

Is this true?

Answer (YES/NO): YES